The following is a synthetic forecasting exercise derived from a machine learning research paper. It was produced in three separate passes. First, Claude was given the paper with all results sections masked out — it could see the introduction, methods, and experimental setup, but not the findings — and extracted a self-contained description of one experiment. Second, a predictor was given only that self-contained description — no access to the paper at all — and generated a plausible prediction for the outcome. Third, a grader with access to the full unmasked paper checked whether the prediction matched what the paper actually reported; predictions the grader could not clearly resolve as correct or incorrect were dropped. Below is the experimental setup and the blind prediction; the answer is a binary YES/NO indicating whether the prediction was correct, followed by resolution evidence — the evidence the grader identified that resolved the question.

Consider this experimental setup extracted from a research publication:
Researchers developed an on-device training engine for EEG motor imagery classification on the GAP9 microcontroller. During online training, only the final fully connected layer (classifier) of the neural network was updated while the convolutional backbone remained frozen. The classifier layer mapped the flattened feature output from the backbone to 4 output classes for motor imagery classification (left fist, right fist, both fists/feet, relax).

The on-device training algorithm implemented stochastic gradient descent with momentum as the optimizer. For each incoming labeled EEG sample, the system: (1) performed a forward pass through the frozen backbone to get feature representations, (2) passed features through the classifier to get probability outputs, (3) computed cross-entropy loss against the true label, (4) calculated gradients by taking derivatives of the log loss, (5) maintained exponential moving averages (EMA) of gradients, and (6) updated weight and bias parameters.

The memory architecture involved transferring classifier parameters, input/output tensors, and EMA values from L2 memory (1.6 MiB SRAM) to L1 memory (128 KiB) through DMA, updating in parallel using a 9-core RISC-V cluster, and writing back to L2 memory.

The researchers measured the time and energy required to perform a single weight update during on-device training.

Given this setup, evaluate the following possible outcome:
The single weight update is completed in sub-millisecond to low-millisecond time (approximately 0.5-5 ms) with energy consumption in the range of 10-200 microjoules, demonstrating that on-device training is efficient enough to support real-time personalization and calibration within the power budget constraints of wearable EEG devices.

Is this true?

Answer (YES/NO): NO